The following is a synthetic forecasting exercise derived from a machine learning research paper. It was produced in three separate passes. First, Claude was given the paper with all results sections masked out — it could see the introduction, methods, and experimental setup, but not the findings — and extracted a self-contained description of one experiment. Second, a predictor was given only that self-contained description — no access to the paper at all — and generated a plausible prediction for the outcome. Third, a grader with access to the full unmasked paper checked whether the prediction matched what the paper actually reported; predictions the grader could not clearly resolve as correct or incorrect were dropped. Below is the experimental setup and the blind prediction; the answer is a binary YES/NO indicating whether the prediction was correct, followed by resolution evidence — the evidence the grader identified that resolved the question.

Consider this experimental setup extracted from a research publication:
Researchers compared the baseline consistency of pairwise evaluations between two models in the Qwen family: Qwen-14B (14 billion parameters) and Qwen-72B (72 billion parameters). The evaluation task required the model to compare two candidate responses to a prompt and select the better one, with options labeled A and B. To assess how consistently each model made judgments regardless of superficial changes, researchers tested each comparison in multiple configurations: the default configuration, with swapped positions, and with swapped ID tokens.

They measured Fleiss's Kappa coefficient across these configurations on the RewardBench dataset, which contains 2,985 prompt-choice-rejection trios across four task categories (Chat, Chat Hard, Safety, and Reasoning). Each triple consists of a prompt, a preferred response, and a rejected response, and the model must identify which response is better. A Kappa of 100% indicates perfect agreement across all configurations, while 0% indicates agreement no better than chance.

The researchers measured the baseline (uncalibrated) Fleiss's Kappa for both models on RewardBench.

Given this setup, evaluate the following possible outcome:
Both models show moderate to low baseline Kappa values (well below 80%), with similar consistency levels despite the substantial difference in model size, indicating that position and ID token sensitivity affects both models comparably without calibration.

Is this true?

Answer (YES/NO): NO